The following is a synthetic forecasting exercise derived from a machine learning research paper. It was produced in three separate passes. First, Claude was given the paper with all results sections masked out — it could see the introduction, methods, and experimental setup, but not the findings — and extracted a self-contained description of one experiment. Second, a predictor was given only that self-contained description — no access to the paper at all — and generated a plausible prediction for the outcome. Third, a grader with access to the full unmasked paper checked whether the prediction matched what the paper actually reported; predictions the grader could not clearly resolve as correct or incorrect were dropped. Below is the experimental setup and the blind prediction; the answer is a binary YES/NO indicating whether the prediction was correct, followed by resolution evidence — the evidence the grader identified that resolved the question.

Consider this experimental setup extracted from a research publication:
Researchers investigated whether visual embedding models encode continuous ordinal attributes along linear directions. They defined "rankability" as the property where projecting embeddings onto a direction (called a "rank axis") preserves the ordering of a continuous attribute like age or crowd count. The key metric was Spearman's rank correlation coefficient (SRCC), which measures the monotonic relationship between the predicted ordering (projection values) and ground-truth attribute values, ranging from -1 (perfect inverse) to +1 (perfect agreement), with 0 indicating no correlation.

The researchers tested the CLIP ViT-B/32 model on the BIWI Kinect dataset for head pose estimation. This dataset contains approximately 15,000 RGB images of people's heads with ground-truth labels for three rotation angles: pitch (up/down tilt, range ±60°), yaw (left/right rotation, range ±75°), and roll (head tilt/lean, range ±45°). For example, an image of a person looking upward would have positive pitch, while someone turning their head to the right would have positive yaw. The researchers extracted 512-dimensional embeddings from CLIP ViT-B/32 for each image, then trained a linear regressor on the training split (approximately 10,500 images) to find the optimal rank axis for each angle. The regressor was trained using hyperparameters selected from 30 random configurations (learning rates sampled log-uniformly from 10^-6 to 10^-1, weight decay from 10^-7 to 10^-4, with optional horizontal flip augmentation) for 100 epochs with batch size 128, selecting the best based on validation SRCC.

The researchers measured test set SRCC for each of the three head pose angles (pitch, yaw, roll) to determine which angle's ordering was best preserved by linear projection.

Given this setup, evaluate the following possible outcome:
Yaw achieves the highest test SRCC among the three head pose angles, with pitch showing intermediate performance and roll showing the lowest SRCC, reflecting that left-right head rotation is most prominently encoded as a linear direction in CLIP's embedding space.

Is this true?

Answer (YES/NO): NO